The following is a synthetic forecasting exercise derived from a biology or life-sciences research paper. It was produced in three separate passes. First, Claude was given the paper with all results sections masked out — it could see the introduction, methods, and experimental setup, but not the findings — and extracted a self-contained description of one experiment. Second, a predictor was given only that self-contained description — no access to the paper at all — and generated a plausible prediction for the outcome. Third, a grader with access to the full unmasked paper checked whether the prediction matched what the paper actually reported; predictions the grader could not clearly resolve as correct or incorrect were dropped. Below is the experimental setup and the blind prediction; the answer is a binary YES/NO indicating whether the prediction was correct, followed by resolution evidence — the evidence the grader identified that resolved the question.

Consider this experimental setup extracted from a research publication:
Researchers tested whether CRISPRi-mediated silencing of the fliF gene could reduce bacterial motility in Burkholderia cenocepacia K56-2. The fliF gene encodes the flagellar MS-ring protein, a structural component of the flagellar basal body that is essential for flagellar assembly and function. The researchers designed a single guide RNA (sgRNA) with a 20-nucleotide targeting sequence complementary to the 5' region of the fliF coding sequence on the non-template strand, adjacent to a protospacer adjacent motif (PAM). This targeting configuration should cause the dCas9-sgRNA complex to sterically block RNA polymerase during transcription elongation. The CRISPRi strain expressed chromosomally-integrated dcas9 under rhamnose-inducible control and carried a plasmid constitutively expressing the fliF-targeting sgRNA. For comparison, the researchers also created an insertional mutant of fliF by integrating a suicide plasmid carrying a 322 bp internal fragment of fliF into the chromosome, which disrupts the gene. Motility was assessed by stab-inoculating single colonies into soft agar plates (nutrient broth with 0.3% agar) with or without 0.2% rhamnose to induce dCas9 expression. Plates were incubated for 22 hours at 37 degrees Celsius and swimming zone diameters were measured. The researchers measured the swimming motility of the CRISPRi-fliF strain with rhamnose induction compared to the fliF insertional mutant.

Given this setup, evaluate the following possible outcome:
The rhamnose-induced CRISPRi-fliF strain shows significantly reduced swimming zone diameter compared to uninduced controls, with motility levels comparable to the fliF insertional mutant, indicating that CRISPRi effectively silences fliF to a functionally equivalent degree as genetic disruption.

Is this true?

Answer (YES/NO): NO